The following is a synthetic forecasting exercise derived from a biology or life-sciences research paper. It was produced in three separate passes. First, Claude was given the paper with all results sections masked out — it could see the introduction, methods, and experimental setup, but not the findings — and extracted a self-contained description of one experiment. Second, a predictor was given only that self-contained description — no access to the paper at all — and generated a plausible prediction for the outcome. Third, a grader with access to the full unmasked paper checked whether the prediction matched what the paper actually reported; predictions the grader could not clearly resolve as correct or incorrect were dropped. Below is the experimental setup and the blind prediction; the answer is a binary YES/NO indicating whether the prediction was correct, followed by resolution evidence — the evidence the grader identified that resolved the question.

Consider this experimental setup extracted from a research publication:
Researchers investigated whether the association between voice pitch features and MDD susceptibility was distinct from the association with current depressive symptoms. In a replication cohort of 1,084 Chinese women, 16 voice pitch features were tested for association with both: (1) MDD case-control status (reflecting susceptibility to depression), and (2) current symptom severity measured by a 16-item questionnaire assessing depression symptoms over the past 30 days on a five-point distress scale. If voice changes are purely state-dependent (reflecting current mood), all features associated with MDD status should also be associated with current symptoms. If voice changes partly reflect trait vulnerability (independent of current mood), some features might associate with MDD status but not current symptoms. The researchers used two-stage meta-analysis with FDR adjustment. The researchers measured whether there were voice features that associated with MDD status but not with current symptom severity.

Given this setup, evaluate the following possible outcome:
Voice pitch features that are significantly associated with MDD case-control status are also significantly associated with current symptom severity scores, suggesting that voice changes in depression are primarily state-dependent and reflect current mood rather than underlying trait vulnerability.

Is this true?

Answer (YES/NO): NO